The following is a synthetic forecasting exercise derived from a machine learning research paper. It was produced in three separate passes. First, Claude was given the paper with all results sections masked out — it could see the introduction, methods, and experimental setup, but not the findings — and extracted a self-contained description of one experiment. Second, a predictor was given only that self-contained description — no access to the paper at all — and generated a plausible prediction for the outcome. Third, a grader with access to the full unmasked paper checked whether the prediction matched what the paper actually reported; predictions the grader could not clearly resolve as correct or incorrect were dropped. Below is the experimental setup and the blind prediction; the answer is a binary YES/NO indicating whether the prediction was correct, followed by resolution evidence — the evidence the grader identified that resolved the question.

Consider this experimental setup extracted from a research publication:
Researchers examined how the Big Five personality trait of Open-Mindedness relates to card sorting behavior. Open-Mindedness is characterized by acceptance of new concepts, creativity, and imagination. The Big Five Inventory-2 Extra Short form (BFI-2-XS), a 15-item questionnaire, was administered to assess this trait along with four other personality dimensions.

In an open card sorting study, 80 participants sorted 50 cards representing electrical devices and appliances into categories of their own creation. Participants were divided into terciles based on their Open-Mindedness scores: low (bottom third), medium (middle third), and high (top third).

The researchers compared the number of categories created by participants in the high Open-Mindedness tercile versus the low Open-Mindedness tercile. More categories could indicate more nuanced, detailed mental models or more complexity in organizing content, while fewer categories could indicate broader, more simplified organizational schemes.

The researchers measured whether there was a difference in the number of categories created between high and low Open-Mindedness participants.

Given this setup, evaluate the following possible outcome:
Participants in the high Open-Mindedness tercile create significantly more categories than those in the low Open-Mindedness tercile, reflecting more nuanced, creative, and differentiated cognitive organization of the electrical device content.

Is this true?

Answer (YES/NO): NO